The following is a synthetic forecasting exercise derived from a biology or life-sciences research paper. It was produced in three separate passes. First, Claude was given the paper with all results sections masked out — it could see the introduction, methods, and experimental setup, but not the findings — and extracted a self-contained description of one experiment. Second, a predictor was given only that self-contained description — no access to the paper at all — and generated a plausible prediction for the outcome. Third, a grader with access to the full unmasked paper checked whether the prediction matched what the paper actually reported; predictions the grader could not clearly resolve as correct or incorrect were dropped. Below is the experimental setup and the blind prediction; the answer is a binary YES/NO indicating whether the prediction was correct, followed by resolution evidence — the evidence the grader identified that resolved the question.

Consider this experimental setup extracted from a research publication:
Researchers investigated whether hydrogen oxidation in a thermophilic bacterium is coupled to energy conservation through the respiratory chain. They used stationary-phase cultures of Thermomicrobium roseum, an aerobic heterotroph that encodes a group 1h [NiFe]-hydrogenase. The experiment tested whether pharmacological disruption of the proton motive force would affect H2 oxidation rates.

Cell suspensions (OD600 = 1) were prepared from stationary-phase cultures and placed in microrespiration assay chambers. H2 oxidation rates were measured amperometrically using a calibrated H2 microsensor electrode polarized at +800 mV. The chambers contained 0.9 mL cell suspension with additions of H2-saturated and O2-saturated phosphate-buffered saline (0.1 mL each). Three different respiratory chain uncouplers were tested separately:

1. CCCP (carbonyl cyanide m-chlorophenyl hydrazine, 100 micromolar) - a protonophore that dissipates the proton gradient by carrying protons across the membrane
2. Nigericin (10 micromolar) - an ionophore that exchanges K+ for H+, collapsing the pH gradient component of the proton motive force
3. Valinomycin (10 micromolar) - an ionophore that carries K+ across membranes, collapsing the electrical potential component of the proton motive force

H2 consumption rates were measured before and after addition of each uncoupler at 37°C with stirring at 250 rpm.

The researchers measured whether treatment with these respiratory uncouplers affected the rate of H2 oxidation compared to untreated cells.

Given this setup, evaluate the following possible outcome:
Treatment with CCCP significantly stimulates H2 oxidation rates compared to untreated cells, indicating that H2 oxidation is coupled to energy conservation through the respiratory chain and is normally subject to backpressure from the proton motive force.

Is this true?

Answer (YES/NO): NO